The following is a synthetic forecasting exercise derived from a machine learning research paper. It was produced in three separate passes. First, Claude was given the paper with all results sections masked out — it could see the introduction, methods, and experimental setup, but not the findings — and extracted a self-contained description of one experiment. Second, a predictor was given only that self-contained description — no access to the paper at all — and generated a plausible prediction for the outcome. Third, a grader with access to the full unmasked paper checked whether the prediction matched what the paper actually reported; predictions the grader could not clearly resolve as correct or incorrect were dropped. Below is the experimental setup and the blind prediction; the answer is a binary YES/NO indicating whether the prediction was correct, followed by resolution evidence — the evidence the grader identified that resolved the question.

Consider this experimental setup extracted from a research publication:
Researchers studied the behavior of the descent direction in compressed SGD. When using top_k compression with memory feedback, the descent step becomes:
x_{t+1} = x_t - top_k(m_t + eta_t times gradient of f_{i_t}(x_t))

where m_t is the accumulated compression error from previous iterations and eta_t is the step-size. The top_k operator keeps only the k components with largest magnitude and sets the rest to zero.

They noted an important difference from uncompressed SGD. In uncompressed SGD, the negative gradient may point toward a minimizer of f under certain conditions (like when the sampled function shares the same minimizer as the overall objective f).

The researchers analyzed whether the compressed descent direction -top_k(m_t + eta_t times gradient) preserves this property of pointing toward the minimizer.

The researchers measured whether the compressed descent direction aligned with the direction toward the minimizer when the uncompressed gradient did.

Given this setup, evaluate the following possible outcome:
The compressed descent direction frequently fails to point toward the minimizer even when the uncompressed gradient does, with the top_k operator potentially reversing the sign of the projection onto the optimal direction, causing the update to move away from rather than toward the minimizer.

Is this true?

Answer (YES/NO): NO